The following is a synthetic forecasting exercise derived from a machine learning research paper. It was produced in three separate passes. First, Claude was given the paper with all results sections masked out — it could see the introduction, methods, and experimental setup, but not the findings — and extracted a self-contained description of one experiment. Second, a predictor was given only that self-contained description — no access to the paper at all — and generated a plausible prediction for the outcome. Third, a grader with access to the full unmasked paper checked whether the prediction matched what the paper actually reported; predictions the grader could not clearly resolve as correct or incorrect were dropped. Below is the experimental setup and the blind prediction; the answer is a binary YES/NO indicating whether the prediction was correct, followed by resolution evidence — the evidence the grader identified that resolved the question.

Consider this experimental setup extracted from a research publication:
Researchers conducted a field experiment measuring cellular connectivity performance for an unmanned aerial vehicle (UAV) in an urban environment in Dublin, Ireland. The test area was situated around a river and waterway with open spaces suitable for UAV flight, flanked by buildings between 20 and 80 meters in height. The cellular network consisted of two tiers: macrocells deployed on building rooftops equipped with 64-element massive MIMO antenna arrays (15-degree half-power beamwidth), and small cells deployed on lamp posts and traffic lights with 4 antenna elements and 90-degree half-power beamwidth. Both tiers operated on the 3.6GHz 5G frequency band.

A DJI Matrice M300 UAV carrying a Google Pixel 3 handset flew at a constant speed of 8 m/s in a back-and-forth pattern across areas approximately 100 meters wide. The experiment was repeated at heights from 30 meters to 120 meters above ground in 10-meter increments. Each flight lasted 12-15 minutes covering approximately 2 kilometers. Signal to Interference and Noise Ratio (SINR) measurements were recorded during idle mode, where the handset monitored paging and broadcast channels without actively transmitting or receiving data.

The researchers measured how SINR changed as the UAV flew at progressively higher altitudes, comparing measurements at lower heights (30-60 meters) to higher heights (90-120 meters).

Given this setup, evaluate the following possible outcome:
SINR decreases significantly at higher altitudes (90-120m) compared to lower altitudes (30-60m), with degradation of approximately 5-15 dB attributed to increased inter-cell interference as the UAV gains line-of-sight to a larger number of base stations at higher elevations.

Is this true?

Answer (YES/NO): YES